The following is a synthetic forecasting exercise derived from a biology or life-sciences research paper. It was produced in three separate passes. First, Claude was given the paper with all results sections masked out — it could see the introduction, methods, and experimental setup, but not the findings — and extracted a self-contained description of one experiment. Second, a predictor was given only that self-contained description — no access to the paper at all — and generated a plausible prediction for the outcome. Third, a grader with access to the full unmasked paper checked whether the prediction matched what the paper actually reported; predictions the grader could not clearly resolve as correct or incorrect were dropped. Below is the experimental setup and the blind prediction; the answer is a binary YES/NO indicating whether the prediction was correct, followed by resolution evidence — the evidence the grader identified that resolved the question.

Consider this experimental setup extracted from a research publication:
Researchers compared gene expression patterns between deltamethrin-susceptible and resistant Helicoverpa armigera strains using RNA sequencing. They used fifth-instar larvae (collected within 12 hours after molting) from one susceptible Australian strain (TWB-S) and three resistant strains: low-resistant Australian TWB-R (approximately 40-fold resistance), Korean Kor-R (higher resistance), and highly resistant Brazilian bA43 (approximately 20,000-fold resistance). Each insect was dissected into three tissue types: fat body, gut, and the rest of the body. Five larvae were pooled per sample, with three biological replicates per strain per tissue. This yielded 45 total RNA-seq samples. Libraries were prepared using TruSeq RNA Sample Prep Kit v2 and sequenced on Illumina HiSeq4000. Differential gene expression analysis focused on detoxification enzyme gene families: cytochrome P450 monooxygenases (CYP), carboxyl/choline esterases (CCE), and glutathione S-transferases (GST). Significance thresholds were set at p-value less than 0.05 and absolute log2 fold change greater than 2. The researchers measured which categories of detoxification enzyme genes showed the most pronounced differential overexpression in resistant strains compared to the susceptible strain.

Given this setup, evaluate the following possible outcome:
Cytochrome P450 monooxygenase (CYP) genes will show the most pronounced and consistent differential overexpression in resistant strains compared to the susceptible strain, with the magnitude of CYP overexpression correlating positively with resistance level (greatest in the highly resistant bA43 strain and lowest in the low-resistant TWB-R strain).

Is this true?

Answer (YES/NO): NO